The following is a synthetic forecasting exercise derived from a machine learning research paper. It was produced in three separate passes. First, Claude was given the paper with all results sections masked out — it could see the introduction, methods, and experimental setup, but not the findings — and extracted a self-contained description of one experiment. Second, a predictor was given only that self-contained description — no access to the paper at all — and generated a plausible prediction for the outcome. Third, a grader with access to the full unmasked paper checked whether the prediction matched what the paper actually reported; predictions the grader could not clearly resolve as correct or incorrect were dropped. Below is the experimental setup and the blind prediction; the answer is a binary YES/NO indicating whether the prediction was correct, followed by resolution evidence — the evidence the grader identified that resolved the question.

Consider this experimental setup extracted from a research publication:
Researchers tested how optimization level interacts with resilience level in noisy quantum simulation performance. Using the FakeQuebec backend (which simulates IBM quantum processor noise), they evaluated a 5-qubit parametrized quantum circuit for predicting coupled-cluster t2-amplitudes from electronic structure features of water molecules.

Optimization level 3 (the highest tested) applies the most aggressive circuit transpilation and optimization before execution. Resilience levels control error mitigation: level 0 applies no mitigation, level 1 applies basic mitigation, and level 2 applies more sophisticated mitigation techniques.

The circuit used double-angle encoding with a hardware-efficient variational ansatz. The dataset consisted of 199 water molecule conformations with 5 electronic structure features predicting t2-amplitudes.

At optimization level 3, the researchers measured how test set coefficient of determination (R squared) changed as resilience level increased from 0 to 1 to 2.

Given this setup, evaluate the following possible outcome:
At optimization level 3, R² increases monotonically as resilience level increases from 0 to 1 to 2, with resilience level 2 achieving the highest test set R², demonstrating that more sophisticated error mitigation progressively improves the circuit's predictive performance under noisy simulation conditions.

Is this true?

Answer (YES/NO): YES